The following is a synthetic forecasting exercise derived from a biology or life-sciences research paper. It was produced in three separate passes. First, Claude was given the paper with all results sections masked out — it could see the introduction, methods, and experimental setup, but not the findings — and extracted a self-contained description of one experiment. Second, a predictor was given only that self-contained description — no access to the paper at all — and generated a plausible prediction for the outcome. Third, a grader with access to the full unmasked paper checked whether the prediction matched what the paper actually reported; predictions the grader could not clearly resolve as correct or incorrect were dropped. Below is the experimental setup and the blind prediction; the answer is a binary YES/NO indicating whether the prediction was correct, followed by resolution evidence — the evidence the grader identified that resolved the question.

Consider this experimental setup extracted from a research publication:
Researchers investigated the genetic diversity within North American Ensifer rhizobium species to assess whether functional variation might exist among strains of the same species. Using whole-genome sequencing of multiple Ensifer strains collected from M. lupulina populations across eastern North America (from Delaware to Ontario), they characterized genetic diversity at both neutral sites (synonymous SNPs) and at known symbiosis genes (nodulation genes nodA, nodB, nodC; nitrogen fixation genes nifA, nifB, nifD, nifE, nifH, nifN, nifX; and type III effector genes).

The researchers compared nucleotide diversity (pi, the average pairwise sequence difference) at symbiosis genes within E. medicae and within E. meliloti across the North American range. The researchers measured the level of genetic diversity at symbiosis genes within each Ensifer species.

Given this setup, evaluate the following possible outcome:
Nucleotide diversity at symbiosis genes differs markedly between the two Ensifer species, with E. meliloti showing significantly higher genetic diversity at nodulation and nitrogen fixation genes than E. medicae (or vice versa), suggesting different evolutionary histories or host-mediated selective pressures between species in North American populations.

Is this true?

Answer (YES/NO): NO